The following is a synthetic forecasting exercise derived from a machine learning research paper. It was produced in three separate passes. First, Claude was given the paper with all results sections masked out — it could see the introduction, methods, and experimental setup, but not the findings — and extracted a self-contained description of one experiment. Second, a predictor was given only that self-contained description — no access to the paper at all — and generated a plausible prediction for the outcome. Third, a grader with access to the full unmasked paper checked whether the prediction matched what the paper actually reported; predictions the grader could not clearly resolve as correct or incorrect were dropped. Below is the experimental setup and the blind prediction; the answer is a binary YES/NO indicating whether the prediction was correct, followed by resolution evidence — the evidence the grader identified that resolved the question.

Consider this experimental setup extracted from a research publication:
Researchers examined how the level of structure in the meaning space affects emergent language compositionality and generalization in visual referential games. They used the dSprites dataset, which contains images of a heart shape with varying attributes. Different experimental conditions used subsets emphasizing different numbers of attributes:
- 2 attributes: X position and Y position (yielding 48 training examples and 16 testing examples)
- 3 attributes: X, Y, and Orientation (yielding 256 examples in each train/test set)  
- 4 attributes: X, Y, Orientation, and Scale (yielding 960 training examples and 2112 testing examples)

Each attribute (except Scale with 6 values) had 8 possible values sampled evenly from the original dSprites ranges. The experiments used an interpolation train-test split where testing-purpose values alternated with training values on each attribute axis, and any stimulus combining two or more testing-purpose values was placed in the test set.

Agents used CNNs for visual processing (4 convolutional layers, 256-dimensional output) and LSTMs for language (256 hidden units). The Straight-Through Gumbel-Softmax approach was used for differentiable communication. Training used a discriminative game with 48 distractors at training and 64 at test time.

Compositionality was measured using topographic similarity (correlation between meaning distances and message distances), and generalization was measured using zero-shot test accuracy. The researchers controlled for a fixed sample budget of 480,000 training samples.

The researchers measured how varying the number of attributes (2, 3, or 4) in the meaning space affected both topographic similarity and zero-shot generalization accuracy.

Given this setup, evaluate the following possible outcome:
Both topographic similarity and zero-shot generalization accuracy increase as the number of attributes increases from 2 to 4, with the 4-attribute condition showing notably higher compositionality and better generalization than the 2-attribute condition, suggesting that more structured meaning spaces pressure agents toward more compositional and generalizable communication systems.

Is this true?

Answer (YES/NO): NO